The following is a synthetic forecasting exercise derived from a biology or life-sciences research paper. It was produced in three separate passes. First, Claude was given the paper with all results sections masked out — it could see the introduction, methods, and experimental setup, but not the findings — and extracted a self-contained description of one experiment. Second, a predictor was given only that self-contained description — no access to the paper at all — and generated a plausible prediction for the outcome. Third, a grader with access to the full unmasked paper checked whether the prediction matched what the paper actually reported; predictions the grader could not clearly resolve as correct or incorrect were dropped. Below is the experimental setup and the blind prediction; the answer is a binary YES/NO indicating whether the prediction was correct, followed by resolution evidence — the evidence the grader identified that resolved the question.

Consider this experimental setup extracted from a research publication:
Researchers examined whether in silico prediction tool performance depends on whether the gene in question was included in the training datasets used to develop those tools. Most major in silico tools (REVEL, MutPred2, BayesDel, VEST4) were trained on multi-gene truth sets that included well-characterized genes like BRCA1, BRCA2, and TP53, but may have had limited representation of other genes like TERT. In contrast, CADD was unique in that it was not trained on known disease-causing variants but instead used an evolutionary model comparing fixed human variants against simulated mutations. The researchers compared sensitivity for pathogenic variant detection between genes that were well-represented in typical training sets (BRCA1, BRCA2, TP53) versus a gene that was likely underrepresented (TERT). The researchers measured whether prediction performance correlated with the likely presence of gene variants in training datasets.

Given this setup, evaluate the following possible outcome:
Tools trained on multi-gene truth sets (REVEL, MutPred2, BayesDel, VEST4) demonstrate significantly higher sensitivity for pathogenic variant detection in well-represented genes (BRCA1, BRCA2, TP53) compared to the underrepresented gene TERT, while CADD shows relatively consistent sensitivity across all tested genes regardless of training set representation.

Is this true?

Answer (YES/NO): NO